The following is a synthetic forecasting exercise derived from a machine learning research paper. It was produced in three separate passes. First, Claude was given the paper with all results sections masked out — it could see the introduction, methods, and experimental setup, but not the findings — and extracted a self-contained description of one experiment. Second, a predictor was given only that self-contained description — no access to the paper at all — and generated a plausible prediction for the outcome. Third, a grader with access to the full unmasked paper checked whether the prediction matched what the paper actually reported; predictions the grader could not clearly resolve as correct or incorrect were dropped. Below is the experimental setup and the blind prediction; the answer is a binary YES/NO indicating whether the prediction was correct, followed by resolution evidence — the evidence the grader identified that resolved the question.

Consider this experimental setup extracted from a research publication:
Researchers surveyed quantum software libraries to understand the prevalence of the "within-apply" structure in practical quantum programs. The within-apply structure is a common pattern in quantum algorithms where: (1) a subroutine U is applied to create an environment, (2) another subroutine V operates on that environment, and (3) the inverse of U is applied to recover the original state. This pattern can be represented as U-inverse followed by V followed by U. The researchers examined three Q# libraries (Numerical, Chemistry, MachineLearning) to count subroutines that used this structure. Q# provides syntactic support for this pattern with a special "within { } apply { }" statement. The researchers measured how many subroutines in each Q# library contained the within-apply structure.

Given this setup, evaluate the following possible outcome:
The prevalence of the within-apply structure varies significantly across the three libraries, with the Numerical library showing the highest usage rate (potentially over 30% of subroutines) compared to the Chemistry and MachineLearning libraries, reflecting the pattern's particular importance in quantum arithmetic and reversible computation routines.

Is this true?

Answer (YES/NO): NO